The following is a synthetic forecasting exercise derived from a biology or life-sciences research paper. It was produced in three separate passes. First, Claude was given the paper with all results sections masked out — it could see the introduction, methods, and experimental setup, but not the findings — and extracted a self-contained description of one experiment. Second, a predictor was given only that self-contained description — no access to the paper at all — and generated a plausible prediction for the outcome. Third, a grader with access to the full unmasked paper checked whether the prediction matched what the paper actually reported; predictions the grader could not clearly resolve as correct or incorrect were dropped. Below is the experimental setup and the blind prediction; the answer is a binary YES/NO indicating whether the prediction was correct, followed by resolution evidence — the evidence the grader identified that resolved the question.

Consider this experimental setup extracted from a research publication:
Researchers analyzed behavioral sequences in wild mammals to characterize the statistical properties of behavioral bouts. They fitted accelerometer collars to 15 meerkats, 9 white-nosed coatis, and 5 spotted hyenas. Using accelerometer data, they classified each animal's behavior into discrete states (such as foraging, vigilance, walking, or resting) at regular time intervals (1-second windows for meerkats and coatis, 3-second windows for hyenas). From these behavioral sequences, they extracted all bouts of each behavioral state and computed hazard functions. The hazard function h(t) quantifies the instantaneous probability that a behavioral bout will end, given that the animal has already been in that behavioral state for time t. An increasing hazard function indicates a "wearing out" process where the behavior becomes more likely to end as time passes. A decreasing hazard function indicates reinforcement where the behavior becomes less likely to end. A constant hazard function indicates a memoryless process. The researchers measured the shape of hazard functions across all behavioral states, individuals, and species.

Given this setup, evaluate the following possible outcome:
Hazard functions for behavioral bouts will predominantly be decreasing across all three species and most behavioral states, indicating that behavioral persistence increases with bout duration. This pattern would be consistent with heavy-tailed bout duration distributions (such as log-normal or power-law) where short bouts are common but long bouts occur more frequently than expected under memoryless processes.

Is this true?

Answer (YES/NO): YES